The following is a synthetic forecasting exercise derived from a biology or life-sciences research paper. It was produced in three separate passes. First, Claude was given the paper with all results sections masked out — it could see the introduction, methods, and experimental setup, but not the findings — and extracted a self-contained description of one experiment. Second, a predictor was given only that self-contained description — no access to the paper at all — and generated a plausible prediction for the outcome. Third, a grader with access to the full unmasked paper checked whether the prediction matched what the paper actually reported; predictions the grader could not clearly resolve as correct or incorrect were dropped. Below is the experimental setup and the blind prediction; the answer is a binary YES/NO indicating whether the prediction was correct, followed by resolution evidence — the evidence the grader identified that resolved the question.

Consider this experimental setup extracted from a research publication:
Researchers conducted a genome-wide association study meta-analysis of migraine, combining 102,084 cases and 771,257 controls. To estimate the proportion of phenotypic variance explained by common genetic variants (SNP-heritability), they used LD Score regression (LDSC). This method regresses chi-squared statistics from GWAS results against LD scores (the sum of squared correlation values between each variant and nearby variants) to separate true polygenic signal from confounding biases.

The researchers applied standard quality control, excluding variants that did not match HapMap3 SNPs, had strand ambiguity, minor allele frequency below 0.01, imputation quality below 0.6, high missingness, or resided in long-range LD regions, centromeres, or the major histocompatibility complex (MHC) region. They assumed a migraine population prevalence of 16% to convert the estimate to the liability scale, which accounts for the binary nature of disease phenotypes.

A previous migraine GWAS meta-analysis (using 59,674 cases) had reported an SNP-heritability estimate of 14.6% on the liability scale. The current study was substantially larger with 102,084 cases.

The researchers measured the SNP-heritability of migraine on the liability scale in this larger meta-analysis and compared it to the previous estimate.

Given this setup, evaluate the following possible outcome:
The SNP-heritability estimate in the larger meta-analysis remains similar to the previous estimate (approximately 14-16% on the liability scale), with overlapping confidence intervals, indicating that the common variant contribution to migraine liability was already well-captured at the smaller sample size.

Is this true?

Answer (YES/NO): NO